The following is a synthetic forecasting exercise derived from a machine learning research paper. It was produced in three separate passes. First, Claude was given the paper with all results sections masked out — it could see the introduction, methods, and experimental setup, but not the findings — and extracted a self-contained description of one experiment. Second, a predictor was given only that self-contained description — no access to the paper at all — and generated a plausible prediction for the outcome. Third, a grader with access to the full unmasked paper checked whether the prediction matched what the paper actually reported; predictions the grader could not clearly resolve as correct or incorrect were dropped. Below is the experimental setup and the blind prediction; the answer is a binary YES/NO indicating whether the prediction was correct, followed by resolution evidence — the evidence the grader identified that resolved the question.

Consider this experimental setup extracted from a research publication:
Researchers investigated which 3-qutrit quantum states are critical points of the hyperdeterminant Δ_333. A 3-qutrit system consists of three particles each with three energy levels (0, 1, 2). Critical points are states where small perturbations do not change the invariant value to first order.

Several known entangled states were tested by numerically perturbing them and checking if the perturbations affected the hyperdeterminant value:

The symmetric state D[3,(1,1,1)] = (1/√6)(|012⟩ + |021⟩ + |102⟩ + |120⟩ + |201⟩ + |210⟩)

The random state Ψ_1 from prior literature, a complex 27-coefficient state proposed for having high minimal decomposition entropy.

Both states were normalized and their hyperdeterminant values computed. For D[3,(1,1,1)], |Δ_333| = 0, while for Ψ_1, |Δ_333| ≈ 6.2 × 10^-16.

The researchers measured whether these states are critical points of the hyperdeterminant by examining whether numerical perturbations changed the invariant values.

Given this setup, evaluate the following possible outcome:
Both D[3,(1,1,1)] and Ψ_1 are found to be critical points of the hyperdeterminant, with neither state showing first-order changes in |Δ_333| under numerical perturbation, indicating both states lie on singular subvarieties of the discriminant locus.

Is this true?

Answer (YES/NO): NO